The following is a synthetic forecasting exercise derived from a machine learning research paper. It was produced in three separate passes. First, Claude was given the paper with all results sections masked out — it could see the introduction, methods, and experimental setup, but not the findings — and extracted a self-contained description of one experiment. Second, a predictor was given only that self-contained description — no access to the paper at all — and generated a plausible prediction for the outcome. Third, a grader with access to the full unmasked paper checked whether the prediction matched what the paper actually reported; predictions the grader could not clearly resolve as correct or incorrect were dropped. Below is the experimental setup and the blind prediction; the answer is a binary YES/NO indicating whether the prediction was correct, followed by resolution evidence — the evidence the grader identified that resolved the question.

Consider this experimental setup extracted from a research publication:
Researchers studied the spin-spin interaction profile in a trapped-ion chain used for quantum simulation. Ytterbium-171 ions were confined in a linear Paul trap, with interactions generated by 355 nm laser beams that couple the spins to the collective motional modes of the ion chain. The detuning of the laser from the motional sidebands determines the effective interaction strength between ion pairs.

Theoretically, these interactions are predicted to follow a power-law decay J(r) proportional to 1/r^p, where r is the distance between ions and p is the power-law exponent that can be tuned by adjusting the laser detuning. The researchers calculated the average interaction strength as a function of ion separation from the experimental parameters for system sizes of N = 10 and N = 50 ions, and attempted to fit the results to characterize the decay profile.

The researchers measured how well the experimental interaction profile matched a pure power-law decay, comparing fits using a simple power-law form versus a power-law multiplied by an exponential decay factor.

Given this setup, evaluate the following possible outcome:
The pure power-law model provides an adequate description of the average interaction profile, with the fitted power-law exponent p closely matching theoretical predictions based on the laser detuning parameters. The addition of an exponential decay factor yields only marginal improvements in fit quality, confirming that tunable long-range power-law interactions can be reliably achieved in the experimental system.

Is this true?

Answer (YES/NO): NO